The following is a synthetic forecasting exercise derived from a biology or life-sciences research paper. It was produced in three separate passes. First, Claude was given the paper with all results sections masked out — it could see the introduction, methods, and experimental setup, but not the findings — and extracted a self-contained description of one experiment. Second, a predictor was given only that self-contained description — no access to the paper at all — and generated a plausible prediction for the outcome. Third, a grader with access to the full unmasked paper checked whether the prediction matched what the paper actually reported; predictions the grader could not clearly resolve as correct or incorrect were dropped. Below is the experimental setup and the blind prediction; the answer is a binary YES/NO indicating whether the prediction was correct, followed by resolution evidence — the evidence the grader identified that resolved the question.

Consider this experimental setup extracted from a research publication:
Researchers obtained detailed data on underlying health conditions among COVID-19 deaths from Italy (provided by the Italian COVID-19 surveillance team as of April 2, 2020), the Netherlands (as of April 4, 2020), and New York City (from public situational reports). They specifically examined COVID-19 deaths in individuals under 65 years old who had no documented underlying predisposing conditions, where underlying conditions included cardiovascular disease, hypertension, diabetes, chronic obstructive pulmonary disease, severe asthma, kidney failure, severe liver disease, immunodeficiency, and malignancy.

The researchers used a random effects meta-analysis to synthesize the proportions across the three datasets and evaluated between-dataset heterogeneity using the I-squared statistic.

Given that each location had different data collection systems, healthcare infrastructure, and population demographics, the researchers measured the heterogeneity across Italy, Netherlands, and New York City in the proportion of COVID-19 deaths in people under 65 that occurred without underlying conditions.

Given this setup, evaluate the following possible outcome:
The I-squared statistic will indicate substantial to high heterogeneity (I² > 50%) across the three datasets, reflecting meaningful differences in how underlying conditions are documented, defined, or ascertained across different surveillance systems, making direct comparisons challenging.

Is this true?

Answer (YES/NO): YES